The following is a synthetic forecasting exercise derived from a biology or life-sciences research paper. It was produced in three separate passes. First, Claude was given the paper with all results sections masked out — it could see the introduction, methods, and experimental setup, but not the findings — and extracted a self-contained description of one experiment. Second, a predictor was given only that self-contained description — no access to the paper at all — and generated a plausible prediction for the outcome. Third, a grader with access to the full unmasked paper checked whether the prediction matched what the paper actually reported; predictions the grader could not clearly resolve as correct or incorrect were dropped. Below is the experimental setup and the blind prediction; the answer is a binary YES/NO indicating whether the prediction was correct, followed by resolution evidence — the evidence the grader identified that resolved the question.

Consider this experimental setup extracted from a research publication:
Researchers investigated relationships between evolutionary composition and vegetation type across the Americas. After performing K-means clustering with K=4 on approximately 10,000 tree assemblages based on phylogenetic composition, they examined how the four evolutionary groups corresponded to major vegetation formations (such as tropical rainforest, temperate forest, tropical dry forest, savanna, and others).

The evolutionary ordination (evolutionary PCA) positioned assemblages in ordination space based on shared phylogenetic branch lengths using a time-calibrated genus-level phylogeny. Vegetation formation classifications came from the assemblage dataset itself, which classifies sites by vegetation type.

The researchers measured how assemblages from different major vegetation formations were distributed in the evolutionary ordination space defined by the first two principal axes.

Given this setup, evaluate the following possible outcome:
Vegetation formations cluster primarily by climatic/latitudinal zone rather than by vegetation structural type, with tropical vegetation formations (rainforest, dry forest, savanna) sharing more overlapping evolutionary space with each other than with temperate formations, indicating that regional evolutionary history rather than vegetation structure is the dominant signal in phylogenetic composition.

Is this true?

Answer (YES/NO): NO